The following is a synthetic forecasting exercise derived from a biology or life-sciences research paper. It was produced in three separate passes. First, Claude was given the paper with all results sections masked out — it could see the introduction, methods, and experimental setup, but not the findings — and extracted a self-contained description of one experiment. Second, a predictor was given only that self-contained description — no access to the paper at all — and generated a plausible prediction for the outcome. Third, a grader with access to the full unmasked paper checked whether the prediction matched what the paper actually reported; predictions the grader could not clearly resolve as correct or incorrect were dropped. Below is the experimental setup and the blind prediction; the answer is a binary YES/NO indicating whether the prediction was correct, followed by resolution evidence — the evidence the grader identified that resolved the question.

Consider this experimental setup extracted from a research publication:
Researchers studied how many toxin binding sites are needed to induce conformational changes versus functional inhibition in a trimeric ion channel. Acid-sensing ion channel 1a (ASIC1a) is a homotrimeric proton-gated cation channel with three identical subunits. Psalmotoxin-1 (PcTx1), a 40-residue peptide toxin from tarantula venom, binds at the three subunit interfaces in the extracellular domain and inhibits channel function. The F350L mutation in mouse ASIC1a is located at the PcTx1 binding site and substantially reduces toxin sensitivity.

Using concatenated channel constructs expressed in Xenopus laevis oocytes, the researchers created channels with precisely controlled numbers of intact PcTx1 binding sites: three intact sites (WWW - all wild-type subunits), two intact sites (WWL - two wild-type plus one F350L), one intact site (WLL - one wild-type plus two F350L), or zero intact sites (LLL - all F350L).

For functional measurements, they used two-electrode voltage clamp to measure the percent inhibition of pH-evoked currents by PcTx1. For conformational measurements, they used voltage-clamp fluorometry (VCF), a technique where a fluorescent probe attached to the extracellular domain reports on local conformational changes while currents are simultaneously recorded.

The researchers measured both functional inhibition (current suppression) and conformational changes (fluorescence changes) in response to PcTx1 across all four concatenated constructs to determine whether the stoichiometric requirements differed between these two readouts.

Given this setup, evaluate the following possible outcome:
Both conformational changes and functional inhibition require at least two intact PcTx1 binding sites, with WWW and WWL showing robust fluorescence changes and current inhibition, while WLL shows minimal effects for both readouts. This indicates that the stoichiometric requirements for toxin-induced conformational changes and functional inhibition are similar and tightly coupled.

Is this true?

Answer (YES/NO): NO